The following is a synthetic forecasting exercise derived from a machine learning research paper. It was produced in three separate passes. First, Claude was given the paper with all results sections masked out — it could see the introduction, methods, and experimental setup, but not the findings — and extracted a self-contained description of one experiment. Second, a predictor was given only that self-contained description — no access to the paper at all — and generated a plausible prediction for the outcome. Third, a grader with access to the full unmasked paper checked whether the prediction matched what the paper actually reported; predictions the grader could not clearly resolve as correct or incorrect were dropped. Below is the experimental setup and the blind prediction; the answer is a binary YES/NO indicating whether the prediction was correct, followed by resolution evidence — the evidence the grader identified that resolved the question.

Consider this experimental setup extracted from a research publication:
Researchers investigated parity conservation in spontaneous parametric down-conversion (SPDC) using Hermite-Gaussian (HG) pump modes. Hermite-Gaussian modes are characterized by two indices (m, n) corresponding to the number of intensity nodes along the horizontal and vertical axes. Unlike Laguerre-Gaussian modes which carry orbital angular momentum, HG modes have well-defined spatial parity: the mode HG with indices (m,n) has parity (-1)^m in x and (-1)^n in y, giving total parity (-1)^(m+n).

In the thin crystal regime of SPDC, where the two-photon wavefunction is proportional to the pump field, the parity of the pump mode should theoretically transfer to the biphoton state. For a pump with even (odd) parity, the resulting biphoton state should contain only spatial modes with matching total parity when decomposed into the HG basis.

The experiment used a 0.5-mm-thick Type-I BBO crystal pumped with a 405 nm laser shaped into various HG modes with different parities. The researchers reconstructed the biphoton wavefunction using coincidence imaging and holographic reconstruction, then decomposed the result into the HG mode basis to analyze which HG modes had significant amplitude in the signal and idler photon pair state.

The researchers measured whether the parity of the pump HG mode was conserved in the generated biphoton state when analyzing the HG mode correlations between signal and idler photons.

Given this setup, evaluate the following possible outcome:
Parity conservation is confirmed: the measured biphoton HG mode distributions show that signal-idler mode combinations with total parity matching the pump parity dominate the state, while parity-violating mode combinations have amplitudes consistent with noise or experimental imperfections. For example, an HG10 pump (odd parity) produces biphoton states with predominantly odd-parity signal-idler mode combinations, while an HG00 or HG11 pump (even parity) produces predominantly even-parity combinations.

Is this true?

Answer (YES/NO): YES